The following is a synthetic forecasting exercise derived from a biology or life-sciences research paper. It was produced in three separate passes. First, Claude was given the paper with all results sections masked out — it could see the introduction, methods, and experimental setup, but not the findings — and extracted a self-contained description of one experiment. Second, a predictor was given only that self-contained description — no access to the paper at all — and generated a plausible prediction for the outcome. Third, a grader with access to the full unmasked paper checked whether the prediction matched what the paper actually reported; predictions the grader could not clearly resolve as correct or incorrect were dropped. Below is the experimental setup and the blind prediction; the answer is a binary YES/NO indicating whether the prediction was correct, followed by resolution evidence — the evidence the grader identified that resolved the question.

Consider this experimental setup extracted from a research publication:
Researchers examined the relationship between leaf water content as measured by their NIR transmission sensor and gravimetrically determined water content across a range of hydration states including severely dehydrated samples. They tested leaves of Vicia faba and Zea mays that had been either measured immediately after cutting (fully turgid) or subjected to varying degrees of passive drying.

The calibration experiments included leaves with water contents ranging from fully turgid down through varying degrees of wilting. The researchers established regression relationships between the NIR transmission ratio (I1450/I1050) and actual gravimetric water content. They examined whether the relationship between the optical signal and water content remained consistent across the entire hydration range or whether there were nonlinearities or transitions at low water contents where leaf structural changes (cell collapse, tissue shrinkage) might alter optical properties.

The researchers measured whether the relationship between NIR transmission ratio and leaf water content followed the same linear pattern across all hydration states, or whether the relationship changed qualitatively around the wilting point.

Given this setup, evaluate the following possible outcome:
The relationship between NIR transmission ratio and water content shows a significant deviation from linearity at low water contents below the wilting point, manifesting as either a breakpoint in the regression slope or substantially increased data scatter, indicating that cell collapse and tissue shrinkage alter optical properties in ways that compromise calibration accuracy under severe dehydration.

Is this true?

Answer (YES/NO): YES